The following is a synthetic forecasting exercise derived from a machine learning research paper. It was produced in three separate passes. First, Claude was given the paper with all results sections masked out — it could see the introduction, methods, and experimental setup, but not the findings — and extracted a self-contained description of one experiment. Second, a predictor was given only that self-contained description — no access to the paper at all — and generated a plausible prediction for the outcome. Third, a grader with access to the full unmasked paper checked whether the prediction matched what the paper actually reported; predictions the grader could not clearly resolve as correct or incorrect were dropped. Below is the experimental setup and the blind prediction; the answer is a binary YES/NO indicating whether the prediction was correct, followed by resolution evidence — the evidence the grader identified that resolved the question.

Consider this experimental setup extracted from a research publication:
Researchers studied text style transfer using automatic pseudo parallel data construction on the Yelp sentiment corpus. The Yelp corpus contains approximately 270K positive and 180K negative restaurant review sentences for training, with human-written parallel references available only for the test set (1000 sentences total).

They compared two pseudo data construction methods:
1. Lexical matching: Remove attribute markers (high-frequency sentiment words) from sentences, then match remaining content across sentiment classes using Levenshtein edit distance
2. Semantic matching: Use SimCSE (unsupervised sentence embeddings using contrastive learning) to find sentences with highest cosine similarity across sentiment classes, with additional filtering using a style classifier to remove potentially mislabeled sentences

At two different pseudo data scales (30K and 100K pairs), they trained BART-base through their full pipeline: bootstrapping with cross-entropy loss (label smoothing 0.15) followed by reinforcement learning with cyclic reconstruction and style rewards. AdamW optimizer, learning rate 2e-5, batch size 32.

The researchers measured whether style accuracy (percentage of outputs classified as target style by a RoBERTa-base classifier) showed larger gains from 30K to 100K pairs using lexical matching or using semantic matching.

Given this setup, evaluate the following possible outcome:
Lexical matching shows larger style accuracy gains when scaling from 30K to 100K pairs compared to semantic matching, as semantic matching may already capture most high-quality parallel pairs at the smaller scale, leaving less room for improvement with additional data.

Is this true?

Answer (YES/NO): YES